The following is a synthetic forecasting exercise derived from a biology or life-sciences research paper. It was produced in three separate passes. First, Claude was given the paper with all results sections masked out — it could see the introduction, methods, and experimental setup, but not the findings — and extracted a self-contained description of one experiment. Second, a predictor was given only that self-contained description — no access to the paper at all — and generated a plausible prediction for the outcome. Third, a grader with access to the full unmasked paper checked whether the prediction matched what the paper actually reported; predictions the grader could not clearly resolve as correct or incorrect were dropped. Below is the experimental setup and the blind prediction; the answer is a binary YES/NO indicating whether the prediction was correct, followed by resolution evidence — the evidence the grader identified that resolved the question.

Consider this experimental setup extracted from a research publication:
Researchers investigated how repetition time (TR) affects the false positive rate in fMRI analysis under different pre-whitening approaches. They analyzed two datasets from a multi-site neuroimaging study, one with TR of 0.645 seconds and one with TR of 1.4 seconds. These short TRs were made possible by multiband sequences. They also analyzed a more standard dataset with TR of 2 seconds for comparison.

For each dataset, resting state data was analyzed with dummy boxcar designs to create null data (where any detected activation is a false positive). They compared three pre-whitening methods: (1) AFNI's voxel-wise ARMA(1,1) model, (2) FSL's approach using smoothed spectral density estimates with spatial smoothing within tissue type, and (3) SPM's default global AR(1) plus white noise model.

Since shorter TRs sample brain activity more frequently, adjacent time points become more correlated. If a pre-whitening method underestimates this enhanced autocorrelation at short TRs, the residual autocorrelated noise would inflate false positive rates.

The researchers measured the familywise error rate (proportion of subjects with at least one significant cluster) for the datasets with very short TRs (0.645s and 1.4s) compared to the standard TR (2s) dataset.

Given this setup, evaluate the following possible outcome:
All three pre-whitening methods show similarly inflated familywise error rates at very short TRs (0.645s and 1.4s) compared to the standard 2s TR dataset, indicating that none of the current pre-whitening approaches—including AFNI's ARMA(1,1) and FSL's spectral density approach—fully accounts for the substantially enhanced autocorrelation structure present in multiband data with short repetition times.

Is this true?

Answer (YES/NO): NO